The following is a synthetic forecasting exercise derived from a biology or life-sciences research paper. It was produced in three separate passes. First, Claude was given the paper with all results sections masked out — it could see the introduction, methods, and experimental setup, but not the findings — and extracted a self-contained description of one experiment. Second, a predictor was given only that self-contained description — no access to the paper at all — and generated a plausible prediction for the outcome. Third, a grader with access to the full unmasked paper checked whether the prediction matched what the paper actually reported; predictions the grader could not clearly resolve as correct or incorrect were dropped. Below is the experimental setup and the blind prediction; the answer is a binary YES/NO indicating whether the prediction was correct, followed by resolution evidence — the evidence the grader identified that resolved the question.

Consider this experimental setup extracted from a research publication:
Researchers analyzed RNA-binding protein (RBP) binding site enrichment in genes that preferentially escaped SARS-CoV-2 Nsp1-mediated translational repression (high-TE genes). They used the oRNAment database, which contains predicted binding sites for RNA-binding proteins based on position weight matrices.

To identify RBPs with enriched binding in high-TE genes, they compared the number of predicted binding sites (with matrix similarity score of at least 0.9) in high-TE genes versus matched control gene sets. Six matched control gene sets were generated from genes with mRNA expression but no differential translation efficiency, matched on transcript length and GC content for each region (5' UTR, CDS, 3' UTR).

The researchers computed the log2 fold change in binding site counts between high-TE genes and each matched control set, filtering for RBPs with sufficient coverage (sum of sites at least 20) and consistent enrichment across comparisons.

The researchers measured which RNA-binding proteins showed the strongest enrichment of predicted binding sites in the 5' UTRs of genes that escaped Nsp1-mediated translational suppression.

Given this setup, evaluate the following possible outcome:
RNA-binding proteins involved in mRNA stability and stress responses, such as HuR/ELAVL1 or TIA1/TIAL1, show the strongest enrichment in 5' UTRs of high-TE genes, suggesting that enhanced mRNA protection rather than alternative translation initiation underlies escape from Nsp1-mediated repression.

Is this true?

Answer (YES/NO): NO